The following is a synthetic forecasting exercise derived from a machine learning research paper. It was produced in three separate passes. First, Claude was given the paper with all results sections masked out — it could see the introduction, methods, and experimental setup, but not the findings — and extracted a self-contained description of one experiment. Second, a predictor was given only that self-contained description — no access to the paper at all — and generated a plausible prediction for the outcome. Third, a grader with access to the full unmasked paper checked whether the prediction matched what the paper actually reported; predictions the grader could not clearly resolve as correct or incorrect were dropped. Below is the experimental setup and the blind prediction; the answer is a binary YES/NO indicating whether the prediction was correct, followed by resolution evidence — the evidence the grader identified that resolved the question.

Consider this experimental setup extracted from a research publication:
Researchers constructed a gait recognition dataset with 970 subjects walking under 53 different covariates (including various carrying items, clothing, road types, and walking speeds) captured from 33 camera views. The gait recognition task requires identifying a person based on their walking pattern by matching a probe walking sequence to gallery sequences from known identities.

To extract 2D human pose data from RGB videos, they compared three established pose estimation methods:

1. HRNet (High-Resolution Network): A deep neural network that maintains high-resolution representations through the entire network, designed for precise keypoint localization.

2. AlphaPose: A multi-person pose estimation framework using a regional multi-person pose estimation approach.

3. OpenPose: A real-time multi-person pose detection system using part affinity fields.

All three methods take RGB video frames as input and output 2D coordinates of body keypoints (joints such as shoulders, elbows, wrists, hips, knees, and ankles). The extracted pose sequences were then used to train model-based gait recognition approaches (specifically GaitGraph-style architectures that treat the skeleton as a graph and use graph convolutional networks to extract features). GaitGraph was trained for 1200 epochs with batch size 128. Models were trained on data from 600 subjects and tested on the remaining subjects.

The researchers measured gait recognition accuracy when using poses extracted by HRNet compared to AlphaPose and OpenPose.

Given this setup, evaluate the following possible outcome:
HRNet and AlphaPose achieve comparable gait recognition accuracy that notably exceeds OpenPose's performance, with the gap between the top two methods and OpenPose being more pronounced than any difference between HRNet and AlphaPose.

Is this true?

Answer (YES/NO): NO